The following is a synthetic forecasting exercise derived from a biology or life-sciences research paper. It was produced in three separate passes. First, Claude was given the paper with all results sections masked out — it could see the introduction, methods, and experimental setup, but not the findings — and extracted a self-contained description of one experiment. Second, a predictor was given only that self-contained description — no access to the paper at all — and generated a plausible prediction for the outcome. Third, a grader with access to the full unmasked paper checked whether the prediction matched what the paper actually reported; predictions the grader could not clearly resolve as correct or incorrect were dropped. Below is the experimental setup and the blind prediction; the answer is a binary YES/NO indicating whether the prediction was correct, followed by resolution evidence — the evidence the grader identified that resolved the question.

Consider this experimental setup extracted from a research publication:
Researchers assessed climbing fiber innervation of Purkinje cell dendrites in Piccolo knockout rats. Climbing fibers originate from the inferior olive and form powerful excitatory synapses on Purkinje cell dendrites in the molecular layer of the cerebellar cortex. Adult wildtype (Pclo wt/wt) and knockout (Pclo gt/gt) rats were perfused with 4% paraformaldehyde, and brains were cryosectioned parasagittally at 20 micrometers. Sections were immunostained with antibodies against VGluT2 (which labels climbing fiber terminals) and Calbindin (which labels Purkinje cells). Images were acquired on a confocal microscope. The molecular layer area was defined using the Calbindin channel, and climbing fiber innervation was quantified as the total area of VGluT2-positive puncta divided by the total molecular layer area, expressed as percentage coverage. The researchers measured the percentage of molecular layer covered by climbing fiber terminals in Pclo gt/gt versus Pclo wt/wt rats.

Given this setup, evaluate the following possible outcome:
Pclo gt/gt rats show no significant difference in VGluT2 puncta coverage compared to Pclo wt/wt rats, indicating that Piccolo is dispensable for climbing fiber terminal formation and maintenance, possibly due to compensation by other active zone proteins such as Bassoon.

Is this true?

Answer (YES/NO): NO